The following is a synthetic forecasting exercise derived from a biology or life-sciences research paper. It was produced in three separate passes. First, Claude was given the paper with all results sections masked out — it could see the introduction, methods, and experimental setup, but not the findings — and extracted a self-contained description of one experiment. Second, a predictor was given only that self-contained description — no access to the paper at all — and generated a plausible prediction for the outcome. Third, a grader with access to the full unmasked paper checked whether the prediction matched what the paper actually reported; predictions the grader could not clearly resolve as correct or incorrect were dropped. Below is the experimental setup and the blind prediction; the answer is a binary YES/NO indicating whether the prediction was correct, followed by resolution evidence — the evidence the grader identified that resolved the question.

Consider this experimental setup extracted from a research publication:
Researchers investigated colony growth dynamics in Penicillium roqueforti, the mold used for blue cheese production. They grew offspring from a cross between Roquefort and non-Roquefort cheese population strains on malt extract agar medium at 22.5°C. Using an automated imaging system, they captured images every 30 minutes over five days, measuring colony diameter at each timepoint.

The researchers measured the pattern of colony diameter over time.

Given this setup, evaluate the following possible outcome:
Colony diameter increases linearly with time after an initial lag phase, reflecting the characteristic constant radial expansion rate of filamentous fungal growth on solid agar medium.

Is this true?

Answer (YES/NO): NO